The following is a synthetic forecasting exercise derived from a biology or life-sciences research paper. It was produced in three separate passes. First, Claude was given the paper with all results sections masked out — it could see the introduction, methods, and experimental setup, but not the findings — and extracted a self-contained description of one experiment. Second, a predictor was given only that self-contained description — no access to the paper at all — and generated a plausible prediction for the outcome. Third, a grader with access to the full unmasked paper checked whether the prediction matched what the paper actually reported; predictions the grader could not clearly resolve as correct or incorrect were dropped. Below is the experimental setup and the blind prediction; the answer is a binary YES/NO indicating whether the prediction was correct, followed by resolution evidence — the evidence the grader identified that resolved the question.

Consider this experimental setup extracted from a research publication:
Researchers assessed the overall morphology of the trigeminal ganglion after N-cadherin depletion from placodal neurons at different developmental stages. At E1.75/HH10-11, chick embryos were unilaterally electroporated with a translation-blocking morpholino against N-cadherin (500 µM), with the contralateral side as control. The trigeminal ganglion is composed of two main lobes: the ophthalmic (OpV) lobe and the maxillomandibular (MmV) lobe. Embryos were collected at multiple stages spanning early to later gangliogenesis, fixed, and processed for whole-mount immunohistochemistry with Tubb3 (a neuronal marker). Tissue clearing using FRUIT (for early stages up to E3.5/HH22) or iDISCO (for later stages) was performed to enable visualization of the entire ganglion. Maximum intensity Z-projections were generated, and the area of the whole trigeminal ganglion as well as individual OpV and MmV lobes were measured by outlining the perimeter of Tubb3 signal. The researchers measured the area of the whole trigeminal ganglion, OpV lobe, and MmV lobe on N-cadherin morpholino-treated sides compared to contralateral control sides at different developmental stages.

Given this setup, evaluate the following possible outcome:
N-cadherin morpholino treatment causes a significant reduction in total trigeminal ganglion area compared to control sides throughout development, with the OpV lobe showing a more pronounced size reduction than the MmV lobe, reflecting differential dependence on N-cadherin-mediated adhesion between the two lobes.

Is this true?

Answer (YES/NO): NO